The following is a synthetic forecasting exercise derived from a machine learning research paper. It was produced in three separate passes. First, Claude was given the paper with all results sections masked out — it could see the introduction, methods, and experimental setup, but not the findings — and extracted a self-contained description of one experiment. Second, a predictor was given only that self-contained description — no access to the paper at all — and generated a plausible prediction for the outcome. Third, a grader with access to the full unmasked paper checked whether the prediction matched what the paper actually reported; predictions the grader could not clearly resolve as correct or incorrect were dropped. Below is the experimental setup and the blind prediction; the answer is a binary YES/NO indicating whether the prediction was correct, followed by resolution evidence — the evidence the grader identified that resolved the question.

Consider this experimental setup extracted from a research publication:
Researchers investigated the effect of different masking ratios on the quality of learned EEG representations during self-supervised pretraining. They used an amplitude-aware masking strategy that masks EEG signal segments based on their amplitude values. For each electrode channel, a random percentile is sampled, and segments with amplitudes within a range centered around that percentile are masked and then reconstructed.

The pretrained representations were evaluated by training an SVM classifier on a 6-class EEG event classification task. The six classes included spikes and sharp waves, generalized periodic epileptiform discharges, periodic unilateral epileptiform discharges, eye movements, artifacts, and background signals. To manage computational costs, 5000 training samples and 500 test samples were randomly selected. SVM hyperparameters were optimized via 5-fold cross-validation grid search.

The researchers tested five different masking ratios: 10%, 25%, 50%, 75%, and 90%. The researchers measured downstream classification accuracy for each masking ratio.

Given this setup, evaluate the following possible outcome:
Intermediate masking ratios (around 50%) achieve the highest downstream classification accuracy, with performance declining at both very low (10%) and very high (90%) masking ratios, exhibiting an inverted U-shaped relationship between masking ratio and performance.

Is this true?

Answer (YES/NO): YES